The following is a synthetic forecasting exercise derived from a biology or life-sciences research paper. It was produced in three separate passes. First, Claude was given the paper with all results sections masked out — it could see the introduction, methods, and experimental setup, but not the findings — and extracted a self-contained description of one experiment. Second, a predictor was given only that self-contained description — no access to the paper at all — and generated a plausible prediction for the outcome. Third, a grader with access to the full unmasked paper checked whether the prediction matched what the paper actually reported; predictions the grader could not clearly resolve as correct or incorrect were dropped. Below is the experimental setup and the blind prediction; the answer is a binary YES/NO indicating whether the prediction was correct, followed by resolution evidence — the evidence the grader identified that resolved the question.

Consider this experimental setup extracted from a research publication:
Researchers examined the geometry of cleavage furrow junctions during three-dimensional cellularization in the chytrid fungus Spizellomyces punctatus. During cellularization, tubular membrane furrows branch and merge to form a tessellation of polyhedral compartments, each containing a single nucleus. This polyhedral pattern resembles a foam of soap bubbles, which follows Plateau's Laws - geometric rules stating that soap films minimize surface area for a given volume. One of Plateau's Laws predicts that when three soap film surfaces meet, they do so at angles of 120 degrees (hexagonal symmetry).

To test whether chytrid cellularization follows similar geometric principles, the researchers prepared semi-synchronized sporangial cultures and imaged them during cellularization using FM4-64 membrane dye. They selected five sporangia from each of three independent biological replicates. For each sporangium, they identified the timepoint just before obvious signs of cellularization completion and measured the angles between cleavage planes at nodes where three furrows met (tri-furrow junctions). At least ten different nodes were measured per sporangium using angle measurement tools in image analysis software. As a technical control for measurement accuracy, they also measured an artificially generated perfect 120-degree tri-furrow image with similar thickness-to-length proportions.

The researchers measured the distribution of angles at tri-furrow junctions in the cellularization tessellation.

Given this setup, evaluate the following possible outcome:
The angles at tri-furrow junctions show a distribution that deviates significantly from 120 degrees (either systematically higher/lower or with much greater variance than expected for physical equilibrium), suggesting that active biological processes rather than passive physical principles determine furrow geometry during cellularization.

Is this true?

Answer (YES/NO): NO